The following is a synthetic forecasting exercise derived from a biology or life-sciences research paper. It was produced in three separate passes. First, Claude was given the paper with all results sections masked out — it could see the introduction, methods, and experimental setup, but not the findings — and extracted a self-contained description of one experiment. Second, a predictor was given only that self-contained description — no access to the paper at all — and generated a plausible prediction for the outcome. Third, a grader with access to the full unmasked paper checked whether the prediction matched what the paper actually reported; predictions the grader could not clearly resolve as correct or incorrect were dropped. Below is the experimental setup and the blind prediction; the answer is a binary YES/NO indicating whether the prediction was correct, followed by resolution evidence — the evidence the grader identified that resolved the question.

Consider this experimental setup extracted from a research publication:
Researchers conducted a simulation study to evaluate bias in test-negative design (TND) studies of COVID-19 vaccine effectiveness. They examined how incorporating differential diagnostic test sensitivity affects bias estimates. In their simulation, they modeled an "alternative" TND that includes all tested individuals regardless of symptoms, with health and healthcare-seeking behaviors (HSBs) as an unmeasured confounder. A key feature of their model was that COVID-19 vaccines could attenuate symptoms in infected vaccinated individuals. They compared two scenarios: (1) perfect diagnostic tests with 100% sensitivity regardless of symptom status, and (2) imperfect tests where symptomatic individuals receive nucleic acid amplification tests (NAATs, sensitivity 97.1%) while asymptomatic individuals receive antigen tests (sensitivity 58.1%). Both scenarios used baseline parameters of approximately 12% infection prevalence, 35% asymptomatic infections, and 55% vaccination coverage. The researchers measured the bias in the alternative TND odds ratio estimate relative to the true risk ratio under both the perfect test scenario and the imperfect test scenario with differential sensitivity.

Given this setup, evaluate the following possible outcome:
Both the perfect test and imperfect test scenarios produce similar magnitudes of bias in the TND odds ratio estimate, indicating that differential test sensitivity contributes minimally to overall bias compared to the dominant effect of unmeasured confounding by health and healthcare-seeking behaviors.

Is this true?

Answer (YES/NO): NO